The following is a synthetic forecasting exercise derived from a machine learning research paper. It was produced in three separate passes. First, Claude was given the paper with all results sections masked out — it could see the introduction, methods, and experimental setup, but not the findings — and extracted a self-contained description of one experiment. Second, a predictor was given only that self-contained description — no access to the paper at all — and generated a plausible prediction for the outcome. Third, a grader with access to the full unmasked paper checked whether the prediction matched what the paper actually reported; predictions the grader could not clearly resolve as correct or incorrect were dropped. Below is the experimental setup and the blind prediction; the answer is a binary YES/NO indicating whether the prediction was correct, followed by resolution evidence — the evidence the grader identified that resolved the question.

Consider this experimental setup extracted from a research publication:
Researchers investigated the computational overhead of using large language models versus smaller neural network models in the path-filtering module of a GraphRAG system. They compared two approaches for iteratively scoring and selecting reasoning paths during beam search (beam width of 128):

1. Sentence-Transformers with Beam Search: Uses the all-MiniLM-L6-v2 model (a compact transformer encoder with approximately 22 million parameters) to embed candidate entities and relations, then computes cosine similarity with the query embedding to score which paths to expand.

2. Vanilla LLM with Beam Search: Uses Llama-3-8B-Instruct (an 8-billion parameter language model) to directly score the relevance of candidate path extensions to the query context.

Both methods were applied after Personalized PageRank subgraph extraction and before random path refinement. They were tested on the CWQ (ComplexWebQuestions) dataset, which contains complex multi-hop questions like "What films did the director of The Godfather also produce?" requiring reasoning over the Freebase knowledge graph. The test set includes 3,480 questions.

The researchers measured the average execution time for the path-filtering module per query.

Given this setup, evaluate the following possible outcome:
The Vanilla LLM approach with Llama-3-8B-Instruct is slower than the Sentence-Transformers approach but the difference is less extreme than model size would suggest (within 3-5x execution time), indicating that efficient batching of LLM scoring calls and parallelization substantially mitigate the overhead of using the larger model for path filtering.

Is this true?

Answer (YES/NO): NO